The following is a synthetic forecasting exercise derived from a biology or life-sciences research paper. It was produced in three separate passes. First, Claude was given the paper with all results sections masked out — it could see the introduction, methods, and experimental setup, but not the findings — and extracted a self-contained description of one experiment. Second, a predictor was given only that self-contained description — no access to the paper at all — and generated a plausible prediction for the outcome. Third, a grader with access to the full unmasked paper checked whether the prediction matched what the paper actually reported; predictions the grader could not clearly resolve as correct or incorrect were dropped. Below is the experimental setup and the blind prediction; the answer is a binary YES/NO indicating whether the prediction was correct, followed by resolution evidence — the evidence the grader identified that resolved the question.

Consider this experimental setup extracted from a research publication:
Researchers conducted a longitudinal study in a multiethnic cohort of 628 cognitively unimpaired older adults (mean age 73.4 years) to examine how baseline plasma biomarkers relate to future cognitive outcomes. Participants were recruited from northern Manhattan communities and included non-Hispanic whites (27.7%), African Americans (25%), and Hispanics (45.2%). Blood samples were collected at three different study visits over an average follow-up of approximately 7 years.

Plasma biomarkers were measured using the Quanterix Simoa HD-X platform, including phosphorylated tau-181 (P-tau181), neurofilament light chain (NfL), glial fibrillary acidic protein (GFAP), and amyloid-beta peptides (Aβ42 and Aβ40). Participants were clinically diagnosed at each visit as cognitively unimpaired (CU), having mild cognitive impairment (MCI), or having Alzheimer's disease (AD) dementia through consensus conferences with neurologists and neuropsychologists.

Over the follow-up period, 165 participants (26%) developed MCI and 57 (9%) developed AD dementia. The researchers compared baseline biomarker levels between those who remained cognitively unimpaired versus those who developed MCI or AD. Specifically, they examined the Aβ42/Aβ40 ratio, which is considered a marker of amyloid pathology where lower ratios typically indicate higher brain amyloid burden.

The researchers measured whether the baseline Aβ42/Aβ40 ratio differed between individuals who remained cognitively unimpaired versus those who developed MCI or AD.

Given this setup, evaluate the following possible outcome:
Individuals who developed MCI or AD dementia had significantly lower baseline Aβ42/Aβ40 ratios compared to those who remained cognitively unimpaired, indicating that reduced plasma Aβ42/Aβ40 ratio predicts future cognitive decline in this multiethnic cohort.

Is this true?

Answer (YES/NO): NO